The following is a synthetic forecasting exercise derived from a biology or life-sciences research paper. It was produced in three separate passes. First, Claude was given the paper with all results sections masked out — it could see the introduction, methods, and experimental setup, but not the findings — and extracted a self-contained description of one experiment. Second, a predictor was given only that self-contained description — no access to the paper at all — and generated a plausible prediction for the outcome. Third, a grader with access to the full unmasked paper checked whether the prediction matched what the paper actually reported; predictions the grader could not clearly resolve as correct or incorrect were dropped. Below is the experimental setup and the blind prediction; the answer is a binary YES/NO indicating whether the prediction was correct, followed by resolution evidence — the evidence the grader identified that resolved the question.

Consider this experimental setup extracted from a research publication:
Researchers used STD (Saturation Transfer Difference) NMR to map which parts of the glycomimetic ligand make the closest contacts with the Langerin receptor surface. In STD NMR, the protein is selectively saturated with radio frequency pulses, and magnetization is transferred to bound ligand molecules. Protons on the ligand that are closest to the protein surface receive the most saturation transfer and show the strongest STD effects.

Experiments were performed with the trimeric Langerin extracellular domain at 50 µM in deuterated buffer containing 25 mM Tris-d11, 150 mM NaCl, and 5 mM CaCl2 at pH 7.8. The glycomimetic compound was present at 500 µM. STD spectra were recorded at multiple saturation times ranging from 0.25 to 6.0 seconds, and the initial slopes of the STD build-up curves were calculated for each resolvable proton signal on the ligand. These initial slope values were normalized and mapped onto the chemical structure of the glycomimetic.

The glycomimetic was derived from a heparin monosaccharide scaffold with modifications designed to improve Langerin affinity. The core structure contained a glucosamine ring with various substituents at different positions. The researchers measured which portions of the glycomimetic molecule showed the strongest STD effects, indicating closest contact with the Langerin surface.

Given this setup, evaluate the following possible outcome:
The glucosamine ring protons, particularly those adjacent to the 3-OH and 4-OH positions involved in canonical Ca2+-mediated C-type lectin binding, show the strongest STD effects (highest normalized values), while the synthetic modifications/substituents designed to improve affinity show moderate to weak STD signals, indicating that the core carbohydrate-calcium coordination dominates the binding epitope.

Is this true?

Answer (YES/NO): NO